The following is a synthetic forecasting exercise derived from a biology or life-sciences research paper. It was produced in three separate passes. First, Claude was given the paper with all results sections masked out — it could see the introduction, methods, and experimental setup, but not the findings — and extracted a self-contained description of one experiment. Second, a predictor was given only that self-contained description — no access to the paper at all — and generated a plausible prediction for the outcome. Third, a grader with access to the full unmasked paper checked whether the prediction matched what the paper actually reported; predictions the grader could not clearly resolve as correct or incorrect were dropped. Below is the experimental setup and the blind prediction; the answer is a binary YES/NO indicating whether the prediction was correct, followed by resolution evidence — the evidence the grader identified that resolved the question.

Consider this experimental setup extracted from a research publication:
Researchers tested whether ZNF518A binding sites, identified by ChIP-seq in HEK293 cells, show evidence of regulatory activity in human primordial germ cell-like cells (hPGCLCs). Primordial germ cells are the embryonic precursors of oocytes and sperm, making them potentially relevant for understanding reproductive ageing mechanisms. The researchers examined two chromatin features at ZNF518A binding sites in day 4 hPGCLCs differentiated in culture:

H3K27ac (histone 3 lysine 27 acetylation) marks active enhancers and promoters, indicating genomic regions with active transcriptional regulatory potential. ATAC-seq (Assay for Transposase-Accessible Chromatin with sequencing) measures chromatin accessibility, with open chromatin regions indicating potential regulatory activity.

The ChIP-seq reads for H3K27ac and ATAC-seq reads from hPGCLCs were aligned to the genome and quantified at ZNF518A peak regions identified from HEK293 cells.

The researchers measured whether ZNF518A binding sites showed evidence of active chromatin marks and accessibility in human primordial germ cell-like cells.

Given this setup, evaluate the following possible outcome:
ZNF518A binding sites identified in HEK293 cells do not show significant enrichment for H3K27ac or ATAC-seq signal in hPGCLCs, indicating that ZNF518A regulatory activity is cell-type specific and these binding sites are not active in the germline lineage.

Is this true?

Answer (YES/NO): NO